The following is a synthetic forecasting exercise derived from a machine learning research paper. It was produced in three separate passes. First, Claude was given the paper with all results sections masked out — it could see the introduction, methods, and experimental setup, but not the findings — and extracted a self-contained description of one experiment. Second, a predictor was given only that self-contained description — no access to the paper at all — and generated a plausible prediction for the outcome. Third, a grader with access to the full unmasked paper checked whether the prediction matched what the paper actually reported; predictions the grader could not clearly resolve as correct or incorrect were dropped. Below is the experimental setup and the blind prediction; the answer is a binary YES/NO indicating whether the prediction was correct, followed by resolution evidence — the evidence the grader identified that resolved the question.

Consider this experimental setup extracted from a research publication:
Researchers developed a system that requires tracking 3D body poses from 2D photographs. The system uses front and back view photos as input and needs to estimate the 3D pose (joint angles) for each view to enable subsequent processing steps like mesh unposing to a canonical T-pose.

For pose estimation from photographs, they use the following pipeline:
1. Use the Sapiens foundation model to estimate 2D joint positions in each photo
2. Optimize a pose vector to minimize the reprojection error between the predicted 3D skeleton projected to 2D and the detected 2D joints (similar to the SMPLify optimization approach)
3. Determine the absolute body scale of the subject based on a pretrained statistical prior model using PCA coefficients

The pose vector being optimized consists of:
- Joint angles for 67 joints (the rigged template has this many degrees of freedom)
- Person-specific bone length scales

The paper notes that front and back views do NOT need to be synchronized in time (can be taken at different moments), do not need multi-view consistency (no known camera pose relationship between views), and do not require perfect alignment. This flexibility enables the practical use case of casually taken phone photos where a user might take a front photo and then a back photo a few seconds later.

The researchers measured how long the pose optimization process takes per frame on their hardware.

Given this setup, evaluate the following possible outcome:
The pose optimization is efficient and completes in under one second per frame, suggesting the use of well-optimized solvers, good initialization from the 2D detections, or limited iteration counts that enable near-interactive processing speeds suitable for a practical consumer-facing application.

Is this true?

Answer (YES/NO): NO